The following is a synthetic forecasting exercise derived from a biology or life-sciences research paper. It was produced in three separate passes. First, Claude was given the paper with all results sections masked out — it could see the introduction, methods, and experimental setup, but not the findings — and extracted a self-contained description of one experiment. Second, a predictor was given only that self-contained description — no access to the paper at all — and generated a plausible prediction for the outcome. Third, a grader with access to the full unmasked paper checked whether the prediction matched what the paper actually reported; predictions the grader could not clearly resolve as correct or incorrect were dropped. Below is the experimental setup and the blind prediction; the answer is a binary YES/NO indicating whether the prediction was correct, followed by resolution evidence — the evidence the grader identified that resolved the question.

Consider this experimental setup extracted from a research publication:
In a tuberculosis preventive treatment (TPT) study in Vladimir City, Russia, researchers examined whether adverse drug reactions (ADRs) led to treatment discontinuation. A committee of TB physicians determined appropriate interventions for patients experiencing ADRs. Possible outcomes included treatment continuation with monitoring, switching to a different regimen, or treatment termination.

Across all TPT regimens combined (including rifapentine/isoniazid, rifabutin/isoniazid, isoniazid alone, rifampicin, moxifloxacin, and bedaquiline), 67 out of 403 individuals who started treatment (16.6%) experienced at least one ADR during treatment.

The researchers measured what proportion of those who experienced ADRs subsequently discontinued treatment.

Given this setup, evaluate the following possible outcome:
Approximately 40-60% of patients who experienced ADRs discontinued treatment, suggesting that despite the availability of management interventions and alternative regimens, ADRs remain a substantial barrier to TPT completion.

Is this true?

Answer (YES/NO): NO